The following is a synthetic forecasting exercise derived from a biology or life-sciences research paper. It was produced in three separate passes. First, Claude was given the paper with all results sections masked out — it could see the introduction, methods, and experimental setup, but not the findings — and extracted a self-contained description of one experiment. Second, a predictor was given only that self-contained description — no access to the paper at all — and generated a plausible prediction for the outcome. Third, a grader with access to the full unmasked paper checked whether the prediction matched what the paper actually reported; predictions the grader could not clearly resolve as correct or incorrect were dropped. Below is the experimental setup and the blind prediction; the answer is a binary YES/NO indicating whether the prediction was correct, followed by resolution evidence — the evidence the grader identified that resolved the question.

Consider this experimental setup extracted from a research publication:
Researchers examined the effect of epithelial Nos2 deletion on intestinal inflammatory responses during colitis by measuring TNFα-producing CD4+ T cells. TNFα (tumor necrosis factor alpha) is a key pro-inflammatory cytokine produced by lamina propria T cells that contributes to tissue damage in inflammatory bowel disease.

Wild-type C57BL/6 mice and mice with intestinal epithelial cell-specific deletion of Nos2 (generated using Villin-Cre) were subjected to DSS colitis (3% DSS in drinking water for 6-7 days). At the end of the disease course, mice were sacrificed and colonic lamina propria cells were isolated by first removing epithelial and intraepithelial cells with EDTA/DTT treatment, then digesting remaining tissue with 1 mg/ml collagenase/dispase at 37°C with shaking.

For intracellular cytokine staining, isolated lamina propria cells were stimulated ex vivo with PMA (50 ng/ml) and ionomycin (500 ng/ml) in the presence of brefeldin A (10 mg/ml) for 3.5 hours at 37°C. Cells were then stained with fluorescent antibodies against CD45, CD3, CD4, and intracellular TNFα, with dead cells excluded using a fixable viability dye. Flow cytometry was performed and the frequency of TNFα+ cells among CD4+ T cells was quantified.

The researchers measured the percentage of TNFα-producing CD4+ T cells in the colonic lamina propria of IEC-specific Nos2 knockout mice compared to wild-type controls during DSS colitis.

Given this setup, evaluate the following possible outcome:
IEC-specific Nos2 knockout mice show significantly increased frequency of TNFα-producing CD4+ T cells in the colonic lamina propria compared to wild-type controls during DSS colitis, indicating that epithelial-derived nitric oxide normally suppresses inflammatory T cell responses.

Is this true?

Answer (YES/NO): NO